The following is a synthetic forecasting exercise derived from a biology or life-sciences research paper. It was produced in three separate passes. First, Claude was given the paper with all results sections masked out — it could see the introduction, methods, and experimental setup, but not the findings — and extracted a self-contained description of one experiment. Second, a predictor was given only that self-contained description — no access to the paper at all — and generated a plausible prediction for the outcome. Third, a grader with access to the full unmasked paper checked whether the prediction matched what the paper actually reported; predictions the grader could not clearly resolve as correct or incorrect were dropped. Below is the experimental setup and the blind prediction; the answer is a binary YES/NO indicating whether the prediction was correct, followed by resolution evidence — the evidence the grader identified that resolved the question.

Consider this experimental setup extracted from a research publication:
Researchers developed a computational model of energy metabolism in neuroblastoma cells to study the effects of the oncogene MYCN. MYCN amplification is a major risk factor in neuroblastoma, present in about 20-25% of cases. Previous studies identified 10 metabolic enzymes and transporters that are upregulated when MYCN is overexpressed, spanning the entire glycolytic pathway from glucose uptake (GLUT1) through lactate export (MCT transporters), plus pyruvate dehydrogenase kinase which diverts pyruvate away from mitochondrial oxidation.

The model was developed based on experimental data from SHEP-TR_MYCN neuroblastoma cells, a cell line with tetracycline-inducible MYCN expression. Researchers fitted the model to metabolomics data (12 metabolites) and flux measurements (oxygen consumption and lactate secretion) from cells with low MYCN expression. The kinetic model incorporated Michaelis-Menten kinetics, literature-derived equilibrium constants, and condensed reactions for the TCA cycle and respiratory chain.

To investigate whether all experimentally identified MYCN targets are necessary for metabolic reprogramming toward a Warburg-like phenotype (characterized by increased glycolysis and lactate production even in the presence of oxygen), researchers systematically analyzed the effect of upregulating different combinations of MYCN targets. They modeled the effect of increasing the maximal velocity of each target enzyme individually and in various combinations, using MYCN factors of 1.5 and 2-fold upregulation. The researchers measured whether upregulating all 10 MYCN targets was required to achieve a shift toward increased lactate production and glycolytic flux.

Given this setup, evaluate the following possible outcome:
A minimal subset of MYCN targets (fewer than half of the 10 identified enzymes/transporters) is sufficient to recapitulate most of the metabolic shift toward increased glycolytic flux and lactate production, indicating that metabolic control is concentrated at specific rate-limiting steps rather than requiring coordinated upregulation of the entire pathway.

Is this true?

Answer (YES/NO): NO